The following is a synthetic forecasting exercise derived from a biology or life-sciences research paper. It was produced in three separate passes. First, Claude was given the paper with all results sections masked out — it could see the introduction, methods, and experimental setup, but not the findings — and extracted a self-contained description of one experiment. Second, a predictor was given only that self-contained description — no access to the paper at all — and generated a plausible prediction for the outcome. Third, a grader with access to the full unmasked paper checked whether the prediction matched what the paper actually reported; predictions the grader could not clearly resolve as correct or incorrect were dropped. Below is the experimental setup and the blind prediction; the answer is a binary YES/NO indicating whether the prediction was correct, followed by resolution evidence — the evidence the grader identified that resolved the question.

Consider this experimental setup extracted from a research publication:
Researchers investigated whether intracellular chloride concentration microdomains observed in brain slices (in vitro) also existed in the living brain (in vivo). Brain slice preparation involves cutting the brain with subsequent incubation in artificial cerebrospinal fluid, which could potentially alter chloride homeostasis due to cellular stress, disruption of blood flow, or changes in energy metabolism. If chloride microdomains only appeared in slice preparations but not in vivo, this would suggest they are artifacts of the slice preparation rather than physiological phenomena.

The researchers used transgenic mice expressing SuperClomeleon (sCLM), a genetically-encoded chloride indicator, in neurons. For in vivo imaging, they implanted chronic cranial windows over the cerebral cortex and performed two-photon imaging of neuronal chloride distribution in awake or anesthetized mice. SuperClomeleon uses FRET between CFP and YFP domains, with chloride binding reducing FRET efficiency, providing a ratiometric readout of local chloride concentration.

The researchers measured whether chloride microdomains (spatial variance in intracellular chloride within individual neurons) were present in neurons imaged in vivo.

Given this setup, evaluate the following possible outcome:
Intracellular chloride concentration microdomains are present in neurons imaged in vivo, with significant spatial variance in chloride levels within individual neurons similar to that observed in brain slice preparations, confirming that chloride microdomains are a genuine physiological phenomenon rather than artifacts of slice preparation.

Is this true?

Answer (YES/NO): YES